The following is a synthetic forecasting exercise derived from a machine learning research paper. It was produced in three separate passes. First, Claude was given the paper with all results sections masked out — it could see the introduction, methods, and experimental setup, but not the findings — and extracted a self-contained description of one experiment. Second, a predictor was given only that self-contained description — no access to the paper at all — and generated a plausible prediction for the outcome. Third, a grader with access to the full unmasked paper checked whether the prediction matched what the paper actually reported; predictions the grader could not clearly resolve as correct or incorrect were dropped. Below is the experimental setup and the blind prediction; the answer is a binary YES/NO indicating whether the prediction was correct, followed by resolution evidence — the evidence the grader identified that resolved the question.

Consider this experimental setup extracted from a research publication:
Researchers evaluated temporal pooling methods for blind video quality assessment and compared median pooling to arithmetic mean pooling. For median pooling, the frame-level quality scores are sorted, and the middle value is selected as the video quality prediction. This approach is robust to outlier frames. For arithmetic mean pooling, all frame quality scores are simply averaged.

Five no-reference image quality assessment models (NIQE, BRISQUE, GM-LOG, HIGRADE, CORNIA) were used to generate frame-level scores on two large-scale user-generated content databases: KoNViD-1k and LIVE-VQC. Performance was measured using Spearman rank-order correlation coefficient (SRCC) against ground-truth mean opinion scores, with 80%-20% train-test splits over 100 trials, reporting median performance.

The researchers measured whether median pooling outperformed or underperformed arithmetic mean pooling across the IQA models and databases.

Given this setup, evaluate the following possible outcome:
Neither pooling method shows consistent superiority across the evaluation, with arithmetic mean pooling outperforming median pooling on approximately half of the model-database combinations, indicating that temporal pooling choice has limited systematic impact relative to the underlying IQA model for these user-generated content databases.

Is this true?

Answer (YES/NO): NO